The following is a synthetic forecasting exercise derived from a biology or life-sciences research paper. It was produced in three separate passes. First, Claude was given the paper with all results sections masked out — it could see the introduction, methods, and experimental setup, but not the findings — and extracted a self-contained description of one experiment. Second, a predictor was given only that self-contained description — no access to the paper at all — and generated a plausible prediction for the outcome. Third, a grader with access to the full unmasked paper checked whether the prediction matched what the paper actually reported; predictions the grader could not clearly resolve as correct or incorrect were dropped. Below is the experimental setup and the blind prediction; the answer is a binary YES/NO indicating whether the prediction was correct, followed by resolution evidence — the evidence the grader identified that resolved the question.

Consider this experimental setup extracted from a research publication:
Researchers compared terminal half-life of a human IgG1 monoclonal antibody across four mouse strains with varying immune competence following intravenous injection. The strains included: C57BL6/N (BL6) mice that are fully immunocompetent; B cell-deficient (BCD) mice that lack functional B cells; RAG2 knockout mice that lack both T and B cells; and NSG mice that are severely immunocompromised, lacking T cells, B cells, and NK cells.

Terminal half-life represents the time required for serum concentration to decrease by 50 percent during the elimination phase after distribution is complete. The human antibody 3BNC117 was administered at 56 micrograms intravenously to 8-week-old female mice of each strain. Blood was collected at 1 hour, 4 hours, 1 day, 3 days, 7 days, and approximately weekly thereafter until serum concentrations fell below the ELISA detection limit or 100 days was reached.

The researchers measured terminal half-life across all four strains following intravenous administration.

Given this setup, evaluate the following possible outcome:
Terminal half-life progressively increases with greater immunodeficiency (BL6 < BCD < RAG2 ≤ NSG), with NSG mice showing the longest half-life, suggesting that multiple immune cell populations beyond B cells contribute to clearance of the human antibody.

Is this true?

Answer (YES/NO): NO